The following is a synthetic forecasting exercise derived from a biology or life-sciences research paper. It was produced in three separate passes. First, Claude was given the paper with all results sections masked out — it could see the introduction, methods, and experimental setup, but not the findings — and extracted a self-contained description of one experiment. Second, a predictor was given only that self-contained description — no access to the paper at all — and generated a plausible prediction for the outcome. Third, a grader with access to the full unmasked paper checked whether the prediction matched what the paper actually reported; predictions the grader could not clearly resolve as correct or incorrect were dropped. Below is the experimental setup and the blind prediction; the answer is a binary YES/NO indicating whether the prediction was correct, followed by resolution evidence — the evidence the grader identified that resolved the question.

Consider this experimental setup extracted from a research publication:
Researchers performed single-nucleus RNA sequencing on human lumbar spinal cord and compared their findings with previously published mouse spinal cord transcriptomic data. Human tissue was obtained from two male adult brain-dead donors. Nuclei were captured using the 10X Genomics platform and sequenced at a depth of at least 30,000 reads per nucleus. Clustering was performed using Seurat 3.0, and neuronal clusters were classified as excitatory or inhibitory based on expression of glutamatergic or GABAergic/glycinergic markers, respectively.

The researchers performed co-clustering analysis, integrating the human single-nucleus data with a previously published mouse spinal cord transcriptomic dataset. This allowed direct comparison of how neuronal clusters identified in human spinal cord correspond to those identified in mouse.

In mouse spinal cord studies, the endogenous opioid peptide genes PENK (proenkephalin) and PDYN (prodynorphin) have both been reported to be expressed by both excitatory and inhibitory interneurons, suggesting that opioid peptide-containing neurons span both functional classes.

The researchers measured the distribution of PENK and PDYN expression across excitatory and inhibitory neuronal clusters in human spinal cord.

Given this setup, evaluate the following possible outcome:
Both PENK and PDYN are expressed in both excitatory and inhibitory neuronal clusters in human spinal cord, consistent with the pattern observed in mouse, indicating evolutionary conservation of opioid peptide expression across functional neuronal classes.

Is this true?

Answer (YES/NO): NO